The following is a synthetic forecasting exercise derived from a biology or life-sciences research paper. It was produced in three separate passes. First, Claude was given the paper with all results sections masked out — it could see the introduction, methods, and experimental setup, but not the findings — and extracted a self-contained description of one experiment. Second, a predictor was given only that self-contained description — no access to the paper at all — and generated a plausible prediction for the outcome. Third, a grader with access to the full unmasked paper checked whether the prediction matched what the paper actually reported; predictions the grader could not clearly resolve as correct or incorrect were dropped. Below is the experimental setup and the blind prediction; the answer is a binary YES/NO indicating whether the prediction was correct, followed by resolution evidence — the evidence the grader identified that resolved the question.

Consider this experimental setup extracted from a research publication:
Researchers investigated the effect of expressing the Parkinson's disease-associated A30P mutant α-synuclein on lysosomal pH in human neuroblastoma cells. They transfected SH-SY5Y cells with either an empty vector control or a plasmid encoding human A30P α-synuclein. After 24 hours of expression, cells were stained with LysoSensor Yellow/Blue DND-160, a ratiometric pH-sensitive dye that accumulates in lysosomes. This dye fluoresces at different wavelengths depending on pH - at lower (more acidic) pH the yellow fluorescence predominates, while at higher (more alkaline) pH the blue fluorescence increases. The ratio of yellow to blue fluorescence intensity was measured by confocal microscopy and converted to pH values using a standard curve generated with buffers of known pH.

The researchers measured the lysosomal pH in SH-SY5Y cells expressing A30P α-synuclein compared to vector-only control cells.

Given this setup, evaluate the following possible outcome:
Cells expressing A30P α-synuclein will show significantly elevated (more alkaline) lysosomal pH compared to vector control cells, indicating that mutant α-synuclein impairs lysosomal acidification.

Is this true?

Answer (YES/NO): YES